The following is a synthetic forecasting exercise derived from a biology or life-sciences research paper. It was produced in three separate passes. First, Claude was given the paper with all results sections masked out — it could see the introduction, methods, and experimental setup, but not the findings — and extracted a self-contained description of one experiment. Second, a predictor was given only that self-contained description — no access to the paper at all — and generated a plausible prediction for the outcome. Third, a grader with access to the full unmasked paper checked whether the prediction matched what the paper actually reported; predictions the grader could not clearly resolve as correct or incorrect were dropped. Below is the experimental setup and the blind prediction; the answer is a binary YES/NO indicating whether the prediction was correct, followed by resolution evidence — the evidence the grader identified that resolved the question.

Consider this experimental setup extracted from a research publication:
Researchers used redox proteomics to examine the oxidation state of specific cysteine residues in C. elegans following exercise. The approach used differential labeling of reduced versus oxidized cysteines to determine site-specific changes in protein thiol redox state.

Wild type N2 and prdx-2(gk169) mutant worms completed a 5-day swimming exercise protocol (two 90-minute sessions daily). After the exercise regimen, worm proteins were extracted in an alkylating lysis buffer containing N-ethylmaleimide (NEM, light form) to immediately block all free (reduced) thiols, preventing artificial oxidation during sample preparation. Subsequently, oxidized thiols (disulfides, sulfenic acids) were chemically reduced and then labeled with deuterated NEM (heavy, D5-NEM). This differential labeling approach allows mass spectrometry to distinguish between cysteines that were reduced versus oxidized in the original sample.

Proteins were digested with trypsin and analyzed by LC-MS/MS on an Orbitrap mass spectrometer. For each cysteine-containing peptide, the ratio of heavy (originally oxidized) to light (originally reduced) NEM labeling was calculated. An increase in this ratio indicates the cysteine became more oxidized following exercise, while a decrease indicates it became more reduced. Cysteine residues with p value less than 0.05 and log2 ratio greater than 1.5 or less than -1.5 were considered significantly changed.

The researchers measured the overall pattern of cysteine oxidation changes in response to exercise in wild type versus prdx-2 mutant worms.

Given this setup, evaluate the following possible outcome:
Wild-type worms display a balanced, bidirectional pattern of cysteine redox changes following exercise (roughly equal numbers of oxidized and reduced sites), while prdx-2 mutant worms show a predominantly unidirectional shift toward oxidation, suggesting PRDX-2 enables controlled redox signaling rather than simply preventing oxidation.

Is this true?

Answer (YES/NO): NO